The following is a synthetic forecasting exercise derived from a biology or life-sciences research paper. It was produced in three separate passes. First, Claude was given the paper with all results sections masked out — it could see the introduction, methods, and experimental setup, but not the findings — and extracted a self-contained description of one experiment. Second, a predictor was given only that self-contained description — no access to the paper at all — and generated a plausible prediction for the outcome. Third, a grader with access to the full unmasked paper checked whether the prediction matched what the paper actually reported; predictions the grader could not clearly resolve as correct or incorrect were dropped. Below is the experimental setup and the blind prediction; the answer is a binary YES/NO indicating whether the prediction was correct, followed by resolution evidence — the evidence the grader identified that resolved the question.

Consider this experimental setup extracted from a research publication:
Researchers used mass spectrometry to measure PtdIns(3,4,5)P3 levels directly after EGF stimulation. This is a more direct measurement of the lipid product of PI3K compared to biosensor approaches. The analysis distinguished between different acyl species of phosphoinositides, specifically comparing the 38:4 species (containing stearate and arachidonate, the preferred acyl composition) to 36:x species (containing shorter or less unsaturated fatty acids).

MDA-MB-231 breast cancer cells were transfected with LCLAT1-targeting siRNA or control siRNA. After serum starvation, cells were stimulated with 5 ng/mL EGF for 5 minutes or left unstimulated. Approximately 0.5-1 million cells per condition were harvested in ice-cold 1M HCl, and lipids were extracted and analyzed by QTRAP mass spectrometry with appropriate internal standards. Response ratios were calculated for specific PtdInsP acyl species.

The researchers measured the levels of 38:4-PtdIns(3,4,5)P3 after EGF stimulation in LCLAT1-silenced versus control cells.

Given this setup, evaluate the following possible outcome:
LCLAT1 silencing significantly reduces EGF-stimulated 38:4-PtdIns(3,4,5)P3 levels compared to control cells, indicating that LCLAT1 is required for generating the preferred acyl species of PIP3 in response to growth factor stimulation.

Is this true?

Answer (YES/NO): YES